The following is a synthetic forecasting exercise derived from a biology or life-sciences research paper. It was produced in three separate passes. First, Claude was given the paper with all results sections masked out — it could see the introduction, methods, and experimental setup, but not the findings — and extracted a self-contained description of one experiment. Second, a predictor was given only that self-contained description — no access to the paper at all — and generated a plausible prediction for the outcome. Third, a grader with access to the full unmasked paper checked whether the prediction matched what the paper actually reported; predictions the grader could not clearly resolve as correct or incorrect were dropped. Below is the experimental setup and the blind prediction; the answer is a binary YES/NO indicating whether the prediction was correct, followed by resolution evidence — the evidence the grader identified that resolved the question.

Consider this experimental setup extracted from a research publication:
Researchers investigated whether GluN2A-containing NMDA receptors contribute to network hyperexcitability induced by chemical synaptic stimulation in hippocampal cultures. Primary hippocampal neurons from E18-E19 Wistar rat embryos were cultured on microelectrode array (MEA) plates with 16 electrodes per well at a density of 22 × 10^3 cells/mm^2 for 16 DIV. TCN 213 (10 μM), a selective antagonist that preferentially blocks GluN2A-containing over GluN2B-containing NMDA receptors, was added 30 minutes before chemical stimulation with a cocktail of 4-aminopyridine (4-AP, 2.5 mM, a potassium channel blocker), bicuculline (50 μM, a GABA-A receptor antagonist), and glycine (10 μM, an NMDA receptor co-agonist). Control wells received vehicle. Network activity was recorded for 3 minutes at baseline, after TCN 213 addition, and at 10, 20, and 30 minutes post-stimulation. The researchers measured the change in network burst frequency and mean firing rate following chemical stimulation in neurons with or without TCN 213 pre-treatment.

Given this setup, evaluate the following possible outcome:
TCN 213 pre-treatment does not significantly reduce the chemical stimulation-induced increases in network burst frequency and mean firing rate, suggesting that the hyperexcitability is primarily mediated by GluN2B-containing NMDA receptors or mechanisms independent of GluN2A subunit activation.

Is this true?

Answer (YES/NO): NO